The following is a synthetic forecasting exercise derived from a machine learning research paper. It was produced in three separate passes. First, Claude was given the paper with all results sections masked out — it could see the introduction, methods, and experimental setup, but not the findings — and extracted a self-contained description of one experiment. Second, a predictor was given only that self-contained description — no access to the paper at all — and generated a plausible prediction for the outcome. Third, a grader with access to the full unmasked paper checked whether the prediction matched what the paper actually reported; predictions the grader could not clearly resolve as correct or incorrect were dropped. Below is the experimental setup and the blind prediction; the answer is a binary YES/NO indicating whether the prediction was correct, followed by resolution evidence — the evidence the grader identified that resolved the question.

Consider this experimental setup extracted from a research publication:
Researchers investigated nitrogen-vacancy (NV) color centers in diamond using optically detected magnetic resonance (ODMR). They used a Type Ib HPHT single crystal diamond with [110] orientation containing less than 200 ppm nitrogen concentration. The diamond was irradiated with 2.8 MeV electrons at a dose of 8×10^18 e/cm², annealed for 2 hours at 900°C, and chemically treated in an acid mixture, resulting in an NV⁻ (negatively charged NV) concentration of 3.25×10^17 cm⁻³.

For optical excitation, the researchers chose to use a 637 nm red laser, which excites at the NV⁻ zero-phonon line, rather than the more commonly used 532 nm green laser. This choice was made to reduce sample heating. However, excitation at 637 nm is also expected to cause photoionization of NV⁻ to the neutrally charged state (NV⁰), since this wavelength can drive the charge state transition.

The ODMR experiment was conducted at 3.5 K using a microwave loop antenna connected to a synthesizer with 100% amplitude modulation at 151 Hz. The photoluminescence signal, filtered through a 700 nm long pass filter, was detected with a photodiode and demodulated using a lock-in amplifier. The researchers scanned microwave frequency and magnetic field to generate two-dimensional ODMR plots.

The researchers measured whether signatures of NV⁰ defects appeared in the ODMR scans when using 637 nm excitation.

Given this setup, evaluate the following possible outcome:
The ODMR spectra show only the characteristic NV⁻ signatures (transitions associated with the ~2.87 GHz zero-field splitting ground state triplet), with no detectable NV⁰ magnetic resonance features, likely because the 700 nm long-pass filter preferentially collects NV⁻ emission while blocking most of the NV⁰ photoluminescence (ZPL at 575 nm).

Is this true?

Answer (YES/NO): YES